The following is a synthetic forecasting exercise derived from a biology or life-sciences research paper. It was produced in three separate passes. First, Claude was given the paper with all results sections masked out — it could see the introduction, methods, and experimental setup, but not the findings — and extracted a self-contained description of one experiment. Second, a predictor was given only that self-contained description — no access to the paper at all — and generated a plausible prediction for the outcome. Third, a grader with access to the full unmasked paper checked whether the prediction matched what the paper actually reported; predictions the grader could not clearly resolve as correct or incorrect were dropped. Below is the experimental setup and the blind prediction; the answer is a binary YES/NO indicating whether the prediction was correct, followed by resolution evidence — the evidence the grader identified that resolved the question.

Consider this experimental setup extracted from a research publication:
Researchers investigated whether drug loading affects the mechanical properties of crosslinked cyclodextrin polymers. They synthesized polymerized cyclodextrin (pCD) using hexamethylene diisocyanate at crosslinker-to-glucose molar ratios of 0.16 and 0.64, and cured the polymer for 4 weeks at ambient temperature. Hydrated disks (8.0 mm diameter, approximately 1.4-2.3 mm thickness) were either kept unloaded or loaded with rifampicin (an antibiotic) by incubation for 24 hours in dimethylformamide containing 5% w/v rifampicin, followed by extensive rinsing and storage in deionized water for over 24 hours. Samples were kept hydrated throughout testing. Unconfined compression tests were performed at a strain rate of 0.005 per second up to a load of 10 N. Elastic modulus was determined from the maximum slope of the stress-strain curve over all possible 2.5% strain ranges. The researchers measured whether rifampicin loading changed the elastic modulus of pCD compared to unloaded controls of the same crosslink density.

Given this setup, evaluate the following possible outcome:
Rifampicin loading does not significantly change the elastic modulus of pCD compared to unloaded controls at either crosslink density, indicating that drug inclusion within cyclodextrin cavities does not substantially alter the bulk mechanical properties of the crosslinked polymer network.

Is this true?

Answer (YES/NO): YES